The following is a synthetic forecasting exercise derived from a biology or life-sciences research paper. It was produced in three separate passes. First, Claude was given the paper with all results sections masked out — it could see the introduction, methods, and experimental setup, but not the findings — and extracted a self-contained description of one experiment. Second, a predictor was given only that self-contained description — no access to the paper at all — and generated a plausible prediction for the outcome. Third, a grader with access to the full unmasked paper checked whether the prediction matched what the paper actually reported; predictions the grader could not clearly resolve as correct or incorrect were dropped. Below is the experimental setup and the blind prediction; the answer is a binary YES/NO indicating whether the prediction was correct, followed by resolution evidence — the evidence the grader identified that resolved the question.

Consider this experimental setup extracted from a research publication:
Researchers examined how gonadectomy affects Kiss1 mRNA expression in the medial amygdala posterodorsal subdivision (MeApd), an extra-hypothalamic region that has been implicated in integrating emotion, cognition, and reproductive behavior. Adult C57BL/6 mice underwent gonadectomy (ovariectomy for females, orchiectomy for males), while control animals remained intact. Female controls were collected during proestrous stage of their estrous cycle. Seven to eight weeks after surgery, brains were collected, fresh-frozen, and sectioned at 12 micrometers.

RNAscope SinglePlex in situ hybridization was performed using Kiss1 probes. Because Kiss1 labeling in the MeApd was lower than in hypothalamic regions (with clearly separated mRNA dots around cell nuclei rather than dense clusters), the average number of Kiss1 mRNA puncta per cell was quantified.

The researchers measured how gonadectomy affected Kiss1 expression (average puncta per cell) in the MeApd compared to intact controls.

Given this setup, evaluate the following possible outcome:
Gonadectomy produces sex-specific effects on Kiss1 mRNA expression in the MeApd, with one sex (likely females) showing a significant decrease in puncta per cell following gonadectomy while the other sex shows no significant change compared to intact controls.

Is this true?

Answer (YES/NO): NO